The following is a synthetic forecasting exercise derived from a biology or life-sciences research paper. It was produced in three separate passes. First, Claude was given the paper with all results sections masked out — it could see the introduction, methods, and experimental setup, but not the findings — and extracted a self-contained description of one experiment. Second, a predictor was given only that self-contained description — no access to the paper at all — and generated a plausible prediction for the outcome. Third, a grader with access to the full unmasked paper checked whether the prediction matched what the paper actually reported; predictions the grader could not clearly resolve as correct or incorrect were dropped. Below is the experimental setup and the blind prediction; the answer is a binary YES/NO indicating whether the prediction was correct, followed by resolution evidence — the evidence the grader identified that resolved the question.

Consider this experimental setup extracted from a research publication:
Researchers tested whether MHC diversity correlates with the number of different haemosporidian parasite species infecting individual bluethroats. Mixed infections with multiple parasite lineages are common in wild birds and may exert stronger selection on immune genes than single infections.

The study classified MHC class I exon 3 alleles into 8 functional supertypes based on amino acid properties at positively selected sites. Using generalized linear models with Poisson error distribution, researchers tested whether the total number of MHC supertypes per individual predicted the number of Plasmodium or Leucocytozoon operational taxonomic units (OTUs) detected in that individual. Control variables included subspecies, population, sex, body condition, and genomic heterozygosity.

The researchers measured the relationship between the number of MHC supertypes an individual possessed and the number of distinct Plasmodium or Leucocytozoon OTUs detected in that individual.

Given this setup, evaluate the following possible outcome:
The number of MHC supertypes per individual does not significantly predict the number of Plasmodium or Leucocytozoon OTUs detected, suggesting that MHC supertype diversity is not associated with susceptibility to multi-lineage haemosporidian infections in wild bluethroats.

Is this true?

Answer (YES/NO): YES